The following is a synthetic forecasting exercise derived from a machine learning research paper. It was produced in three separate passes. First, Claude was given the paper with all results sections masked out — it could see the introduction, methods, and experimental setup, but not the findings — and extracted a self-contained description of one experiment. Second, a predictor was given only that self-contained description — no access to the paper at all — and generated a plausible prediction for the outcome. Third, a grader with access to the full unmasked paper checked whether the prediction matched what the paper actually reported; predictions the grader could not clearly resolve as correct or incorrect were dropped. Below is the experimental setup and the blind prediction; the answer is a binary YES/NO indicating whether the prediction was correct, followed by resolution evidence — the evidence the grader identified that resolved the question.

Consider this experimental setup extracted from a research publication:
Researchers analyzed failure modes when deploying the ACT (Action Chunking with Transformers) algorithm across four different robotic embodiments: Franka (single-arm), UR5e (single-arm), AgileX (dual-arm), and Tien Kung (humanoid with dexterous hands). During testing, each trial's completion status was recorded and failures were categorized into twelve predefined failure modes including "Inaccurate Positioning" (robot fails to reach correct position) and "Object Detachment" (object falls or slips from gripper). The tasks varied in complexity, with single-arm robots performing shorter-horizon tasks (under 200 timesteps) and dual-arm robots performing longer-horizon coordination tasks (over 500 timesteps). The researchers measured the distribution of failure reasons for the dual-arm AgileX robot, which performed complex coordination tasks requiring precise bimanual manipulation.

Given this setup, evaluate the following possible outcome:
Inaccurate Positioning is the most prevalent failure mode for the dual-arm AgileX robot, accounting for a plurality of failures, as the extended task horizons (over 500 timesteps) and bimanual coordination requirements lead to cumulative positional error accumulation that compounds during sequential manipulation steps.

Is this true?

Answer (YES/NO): YES